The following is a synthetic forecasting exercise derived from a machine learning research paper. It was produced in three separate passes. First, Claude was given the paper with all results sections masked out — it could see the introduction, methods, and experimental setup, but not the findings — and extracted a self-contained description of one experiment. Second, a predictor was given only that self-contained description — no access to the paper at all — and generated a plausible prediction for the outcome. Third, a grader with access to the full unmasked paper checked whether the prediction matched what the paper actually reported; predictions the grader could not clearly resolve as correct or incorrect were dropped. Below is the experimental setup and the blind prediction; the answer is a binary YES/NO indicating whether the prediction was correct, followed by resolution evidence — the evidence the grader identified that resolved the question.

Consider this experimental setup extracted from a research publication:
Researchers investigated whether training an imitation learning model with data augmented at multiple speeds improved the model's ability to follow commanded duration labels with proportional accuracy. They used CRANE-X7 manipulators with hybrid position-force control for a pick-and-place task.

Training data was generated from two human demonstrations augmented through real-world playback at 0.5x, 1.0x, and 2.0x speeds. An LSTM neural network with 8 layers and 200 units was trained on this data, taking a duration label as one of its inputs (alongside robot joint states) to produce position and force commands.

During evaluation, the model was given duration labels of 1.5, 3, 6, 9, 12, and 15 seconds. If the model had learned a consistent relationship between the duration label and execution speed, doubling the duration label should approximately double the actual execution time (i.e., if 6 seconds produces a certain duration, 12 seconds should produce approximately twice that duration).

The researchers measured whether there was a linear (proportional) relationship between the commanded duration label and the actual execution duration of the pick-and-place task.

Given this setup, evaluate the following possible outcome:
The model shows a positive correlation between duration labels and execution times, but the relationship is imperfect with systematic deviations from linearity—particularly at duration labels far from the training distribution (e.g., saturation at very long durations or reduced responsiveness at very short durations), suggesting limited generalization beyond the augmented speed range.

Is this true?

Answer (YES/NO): NO